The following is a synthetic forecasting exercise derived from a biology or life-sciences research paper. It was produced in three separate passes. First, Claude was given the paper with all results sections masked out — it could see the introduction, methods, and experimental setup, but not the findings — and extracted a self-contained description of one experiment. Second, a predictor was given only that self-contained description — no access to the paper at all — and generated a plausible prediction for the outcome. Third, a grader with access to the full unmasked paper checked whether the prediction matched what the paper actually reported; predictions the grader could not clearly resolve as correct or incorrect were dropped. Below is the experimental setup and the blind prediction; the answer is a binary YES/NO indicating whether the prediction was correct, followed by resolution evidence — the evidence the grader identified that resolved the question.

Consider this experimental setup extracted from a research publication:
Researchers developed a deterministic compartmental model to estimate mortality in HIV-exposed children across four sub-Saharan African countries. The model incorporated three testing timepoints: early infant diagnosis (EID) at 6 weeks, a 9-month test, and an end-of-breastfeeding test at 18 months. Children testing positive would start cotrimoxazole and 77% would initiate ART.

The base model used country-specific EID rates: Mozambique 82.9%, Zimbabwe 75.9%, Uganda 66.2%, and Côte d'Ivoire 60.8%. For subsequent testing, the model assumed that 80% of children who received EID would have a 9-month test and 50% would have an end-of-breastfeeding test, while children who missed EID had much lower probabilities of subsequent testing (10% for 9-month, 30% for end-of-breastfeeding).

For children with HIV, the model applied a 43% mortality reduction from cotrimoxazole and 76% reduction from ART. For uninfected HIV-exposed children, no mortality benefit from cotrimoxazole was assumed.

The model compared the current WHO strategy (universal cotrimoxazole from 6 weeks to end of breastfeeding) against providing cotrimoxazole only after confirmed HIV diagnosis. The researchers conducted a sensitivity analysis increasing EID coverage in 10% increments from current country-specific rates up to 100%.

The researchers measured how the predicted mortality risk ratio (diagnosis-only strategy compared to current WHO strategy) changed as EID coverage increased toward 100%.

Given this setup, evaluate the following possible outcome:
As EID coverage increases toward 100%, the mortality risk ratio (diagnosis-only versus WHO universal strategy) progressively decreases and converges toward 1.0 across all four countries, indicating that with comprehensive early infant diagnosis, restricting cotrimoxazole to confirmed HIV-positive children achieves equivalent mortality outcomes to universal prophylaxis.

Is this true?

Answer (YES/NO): NO